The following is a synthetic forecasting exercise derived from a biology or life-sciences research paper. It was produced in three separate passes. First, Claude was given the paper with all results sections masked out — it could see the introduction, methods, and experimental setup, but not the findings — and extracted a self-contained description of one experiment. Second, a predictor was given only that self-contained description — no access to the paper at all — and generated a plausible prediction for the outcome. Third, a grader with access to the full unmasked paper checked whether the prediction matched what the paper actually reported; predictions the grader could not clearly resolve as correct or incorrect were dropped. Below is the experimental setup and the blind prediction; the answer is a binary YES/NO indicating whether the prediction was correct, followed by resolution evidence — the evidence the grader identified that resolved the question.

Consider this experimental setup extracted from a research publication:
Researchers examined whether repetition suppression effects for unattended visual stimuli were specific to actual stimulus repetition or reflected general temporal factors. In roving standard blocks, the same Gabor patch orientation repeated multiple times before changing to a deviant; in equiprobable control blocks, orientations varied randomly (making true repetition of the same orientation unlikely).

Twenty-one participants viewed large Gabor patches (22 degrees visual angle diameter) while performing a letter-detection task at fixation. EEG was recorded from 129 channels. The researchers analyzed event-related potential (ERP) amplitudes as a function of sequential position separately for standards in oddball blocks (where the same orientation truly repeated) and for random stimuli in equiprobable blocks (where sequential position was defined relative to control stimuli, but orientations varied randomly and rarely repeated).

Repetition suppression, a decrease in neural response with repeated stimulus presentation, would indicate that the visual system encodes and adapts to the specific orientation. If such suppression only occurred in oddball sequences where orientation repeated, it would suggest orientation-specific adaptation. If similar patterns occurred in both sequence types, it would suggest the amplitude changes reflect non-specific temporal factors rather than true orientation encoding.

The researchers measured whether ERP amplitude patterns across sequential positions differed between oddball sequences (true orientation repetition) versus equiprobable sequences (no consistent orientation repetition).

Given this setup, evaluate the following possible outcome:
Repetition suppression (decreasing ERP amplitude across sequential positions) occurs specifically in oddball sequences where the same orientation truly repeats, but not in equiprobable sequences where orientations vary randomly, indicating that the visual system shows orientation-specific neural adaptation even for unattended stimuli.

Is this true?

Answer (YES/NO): YES